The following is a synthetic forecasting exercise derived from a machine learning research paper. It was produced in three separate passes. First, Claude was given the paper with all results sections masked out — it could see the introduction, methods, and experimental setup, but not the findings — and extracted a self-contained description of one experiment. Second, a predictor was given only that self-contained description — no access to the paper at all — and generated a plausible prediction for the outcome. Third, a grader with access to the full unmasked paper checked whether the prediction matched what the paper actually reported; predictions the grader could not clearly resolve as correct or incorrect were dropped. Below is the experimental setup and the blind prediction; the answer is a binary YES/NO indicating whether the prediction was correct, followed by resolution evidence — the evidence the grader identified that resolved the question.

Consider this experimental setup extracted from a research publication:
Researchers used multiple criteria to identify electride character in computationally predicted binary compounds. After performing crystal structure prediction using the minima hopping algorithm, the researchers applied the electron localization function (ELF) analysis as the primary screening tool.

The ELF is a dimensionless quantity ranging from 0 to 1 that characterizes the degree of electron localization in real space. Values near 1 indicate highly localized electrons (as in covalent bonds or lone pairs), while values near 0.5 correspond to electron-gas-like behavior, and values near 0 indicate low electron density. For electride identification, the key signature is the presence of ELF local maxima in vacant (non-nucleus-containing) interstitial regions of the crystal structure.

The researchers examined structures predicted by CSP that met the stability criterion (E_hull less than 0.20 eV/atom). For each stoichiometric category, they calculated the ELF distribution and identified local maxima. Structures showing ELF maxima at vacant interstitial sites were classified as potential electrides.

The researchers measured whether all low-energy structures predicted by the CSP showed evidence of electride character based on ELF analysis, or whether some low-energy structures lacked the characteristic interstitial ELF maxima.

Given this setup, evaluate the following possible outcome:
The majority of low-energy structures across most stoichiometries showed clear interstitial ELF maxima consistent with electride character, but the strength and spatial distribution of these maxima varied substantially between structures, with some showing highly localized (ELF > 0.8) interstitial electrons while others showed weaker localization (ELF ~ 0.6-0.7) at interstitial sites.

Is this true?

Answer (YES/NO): NO